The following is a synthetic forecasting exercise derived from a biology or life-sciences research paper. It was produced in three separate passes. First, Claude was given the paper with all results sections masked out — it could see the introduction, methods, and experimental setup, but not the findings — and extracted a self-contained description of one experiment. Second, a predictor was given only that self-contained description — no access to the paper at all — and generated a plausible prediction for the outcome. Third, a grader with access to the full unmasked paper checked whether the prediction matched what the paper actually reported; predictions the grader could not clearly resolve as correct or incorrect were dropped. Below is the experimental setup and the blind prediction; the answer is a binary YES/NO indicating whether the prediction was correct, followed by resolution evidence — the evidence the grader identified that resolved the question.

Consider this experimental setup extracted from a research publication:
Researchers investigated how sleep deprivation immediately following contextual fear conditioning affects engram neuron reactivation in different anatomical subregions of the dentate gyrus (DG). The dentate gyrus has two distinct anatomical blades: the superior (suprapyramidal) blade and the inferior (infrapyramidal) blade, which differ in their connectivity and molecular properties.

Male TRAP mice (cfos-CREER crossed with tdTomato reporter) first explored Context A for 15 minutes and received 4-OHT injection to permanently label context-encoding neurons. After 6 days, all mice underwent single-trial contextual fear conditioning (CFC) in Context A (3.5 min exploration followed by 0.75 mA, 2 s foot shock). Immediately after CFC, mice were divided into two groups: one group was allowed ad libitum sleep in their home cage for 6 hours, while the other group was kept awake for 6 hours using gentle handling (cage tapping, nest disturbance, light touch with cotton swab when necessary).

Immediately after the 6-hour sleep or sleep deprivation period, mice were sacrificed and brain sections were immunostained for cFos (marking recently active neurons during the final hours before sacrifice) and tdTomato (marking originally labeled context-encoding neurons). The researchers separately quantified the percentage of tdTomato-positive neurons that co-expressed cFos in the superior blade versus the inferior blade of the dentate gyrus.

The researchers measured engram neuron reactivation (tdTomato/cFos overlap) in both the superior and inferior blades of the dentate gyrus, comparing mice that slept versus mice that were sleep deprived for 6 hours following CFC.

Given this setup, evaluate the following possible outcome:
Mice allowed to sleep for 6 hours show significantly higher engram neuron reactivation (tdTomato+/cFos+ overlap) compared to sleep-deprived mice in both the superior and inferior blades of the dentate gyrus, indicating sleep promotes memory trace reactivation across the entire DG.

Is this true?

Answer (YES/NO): NO